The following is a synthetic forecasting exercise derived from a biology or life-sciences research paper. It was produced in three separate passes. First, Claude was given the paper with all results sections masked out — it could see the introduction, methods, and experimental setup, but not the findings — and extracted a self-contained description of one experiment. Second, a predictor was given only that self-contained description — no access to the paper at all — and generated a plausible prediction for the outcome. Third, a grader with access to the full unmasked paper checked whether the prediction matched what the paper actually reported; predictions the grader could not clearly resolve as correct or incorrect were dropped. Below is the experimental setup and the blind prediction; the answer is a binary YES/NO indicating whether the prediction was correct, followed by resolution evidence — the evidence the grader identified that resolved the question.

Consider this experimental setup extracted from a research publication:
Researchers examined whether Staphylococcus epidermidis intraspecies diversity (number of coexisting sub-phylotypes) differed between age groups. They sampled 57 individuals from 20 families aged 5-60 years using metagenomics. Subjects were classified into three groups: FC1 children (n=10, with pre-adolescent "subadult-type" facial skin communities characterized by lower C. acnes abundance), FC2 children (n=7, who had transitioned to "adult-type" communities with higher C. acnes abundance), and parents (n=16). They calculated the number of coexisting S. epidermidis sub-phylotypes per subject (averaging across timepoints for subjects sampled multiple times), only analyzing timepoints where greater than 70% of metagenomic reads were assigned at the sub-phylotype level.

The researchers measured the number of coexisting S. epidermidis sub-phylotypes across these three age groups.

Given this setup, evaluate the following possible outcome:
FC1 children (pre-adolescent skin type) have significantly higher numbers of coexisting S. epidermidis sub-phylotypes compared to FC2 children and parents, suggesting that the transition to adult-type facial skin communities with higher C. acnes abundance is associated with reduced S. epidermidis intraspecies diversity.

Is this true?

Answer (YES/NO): NO